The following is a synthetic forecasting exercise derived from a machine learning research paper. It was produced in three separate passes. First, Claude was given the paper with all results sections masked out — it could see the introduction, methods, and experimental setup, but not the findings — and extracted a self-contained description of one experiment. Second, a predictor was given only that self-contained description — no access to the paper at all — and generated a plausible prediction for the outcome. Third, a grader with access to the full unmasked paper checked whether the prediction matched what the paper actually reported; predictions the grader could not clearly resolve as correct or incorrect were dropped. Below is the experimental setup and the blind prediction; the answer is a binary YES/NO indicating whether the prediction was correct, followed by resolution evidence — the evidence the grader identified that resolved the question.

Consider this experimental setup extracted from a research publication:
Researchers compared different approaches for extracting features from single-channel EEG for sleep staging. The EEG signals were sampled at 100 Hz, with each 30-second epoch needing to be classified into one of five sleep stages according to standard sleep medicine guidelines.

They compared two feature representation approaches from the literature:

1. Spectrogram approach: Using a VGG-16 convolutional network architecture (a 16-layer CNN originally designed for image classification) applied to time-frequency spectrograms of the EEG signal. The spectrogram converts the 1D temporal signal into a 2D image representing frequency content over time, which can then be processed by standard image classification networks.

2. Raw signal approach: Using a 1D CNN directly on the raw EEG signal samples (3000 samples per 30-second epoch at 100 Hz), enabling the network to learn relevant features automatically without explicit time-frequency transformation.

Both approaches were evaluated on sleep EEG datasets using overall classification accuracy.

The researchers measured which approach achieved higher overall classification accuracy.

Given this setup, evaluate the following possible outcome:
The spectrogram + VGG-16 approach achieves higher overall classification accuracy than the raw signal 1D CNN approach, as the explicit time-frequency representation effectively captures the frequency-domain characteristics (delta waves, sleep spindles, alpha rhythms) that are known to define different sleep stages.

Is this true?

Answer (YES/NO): YES